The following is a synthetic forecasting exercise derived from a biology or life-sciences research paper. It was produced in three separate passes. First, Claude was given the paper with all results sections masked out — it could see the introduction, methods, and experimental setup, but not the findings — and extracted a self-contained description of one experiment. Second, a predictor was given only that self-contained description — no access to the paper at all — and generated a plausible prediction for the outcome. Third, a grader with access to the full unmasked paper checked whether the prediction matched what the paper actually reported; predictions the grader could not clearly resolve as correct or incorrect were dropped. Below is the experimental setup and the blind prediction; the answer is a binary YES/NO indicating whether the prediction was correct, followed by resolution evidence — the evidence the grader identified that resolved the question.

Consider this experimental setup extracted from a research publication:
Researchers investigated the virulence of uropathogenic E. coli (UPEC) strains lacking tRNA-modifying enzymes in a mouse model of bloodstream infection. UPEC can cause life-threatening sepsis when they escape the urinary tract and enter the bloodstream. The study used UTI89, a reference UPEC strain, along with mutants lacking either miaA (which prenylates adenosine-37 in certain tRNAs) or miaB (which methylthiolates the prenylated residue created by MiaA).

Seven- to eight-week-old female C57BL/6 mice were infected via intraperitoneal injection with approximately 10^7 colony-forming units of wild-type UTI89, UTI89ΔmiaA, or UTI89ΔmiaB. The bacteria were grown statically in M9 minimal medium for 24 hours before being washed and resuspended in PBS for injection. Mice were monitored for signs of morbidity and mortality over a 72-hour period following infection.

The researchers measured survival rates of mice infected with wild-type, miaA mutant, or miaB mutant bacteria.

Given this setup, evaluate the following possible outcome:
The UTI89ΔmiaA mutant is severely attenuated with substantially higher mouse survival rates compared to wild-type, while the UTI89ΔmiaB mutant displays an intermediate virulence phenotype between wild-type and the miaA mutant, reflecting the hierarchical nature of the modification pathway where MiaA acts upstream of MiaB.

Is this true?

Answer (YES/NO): NO